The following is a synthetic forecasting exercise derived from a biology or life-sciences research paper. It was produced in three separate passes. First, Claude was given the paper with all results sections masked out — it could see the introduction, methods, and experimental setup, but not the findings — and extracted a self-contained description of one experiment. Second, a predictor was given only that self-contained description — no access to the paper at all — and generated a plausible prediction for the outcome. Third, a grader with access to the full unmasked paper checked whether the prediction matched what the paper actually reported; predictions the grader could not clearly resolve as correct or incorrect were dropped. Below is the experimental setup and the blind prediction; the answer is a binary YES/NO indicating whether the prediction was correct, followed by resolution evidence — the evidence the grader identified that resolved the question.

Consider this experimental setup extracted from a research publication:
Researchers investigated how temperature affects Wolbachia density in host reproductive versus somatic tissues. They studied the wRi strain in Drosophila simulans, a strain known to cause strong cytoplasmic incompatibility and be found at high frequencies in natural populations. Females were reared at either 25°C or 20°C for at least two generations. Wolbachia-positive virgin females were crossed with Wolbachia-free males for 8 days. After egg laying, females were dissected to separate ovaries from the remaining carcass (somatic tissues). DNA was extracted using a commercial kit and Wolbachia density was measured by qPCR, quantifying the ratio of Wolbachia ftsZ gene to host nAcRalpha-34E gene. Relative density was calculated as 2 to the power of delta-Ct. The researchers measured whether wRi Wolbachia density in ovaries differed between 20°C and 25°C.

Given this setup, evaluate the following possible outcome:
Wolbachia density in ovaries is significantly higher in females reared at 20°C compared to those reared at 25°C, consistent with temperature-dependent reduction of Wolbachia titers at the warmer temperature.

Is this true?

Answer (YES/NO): NO